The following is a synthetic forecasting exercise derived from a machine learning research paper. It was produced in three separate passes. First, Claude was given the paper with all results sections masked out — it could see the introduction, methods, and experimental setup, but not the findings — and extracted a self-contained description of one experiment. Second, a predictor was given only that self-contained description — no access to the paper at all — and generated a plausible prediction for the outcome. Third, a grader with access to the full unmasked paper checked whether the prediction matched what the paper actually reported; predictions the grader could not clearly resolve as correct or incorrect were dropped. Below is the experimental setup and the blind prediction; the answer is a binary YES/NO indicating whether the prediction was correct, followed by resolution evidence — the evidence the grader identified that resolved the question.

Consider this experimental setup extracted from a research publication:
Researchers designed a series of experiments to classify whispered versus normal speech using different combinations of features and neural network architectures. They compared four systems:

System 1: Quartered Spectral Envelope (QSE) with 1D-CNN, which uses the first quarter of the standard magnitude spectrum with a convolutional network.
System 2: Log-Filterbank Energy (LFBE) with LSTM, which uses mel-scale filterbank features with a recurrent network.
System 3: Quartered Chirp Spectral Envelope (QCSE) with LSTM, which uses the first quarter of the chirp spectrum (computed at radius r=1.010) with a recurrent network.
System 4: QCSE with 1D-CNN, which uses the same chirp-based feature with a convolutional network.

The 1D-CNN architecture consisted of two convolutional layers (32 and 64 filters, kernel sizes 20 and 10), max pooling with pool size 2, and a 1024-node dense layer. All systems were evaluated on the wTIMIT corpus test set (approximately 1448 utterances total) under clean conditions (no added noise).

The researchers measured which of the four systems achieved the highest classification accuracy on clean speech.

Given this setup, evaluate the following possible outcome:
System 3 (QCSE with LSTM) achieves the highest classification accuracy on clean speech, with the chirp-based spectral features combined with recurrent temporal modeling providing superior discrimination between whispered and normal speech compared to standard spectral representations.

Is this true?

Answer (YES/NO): NO